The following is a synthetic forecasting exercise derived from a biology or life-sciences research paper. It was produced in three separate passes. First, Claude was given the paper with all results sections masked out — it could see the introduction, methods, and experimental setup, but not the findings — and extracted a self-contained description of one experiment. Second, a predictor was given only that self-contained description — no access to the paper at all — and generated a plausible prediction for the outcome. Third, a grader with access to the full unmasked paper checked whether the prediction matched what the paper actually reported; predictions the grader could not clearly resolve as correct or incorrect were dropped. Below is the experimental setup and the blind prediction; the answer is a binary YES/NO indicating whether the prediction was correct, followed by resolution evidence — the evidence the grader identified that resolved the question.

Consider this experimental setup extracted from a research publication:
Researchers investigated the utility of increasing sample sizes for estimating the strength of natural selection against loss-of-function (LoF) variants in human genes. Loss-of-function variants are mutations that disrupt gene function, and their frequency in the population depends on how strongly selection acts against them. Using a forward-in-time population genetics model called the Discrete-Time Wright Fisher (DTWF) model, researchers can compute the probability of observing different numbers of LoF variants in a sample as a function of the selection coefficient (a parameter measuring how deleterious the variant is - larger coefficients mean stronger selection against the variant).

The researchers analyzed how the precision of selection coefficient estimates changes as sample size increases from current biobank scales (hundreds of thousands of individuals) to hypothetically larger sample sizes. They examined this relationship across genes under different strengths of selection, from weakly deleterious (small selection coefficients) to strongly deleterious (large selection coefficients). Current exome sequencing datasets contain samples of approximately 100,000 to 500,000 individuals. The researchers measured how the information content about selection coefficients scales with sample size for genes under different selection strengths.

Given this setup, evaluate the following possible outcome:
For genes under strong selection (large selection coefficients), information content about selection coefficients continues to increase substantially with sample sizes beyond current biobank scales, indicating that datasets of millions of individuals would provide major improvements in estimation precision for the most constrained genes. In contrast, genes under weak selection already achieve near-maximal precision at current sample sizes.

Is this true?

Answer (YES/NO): YES